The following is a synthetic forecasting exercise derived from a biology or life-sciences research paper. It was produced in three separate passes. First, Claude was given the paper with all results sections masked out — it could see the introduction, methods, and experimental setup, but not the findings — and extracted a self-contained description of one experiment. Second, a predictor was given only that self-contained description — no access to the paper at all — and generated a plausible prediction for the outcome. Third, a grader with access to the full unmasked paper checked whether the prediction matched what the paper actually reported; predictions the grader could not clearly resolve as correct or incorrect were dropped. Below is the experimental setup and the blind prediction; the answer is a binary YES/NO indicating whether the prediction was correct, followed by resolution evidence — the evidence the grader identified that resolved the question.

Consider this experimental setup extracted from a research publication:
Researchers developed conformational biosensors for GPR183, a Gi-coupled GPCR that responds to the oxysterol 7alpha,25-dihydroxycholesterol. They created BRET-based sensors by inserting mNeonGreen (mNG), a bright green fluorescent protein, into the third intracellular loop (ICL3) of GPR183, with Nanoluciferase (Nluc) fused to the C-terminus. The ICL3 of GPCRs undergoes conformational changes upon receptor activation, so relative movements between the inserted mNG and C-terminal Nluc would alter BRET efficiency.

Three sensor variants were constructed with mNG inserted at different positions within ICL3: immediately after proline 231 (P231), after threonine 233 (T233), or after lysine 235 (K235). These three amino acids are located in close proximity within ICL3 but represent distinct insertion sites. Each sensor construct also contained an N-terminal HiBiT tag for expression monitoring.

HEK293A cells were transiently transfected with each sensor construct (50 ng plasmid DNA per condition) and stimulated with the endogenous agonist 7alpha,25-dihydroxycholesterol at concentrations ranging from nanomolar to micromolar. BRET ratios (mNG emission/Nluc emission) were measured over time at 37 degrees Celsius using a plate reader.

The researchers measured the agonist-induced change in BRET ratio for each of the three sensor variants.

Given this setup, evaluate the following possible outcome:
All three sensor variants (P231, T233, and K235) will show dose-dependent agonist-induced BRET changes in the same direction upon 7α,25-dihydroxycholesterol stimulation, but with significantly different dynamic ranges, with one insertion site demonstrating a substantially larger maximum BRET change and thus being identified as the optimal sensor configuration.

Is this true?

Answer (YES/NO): NO